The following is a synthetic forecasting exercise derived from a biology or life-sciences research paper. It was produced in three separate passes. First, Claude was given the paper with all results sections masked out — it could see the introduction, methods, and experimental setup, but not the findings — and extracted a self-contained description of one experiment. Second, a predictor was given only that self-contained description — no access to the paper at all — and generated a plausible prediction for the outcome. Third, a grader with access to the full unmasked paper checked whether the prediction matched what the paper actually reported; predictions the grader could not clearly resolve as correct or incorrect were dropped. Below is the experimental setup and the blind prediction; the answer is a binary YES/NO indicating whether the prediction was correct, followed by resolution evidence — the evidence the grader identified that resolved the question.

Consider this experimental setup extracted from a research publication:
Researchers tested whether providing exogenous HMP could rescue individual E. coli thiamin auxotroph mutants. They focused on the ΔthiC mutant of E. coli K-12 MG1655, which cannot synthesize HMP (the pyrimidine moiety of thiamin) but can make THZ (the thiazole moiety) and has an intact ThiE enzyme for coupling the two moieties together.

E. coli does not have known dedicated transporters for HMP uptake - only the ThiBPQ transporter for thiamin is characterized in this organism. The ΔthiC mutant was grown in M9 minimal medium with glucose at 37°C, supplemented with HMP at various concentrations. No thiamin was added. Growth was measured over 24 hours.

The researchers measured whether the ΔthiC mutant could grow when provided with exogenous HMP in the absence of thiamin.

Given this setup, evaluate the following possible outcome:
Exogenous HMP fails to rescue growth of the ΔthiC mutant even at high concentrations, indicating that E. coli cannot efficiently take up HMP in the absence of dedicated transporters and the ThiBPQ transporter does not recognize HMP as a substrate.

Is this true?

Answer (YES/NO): NO